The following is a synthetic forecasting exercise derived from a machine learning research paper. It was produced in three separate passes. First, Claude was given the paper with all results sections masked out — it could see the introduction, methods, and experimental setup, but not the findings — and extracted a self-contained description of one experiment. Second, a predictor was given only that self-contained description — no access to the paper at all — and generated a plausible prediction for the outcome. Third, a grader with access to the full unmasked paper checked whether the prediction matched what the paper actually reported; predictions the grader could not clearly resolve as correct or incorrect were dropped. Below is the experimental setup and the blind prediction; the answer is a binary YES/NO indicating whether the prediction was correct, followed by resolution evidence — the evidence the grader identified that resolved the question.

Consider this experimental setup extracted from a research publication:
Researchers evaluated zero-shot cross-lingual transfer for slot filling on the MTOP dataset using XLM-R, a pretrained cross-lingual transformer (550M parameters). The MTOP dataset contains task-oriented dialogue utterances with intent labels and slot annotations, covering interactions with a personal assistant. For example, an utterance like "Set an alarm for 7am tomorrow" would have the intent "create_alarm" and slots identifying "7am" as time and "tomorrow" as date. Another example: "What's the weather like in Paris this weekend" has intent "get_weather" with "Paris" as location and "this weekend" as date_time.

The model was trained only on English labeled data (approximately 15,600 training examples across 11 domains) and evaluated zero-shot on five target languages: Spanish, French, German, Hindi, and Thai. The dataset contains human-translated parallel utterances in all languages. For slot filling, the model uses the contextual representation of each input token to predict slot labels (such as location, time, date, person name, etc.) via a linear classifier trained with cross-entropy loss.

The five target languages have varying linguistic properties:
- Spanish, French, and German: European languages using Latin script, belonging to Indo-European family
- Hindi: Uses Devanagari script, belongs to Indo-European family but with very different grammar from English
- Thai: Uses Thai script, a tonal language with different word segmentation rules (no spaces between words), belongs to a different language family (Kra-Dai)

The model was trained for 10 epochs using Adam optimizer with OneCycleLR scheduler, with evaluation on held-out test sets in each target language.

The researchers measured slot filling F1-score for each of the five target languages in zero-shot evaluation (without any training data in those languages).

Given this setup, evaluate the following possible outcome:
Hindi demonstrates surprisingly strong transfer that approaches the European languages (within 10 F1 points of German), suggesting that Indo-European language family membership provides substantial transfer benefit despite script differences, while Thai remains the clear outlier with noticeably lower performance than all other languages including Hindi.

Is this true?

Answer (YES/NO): YES